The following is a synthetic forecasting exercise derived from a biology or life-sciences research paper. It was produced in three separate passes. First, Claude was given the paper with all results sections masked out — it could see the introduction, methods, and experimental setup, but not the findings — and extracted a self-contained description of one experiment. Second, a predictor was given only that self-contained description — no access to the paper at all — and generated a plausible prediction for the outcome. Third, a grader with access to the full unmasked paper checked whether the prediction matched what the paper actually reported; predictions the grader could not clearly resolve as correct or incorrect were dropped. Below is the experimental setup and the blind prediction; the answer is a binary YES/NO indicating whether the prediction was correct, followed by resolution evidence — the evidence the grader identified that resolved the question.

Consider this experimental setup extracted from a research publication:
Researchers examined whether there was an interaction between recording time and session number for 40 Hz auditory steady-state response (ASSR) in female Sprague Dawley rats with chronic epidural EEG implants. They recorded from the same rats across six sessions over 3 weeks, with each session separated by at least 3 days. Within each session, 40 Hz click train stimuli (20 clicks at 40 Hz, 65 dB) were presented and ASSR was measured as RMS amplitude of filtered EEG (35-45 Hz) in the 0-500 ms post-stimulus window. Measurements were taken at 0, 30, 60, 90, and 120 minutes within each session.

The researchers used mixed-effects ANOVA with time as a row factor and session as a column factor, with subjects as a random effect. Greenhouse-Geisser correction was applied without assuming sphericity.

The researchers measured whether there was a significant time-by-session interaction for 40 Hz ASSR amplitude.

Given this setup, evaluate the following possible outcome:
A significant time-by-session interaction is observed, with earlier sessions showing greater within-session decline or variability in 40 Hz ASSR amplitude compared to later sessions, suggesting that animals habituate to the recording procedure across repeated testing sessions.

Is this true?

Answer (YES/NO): NO